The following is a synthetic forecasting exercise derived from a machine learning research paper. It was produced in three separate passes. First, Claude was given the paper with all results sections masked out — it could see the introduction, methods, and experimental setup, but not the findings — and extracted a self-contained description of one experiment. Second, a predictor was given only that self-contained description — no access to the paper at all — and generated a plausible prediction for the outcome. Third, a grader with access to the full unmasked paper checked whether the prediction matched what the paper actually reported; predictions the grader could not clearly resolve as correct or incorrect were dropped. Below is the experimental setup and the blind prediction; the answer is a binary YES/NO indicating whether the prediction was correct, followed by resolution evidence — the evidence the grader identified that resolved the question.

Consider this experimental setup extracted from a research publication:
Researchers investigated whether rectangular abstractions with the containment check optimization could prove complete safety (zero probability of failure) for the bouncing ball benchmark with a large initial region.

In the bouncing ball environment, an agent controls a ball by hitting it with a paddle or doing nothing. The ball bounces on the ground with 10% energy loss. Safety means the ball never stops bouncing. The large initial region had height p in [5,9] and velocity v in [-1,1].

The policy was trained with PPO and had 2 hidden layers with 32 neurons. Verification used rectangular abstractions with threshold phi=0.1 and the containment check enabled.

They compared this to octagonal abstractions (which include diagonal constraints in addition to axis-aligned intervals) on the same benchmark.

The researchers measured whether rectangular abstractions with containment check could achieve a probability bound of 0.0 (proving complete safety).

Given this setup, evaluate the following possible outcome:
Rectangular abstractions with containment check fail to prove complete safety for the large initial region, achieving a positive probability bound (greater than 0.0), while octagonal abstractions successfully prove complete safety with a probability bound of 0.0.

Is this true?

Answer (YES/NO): YES